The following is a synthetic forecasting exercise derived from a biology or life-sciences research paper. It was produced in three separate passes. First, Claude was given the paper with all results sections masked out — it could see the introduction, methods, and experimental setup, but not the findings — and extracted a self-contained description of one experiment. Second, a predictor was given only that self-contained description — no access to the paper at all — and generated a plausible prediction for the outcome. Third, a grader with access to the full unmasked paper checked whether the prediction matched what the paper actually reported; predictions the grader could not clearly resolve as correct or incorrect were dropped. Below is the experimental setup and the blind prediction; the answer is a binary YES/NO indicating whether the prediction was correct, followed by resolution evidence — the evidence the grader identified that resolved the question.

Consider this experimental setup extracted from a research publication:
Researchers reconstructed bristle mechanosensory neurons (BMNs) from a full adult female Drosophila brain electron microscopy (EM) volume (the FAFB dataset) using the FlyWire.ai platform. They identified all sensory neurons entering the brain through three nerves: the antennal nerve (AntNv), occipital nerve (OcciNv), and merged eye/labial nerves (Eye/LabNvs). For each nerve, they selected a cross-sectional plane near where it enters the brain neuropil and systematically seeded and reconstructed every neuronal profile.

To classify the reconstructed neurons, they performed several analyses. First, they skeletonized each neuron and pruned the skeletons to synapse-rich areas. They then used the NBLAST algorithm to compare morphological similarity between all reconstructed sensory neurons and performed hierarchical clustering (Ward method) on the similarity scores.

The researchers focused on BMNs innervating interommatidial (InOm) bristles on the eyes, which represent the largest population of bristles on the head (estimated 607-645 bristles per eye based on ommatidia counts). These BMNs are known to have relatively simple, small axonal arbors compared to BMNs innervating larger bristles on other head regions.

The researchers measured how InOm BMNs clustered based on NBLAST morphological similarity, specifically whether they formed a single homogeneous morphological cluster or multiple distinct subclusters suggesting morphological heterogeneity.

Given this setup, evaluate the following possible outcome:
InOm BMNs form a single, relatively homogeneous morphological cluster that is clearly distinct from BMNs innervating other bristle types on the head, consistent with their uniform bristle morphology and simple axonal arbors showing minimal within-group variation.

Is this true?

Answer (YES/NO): NO